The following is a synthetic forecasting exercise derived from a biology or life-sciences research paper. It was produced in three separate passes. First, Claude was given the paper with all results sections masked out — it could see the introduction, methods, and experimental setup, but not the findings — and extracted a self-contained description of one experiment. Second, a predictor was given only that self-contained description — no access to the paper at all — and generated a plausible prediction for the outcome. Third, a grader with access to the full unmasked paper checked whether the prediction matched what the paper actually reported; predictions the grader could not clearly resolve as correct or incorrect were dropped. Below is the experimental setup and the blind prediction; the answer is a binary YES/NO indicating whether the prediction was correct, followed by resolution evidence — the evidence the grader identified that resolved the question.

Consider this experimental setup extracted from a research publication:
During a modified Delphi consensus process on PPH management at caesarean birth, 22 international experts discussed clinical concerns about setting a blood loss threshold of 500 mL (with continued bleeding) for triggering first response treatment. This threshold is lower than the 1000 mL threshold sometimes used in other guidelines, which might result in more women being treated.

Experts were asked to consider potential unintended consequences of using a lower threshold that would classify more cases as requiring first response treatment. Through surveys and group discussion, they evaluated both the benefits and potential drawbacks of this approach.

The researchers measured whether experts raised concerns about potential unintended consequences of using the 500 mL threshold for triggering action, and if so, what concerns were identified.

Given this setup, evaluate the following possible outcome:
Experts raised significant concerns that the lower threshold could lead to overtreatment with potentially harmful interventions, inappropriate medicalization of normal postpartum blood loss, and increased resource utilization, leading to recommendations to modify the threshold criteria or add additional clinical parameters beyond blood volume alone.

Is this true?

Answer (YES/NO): NO